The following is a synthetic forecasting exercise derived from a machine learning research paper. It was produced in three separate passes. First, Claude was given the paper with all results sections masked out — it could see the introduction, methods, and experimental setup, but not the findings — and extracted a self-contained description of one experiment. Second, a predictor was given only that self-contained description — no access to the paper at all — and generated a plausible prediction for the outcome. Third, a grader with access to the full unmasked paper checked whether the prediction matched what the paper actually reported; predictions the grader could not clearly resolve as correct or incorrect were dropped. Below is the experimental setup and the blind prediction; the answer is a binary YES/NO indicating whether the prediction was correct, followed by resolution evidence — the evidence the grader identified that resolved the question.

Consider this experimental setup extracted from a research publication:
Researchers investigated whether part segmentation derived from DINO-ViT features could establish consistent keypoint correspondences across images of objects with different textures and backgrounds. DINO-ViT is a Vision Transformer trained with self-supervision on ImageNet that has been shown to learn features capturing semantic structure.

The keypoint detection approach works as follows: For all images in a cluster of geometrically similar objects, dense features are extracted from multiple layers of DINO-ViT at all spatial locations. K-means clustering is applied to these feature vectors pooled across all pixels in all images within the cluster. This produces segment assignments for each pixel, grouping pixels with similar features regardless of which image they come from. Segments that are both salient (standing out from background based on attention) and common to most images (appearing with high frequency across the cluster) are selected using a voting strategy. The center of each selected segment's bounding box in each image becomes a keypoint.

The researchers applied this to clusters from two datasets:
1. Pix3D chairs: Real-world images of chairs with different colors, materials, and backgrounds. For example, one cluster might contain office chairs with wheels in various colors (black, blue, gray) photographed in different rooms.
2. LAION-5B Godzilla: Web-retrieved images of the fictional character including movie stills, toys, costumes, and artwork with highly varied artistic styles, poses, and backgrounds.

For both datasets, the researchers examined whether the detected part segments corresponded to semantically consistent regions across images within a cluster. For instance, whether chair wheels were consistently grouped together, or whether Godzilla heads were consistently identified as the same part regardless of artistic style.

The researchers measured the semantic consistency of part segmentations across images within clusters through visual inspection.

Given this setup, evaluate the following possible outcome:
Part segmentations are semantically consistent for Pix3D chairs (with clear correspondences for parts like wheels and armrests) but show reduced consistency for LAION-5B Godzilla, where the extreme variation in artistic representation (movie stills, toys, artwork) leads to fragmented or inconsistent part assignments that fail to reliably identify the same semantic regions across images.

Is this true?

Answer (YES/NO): NO